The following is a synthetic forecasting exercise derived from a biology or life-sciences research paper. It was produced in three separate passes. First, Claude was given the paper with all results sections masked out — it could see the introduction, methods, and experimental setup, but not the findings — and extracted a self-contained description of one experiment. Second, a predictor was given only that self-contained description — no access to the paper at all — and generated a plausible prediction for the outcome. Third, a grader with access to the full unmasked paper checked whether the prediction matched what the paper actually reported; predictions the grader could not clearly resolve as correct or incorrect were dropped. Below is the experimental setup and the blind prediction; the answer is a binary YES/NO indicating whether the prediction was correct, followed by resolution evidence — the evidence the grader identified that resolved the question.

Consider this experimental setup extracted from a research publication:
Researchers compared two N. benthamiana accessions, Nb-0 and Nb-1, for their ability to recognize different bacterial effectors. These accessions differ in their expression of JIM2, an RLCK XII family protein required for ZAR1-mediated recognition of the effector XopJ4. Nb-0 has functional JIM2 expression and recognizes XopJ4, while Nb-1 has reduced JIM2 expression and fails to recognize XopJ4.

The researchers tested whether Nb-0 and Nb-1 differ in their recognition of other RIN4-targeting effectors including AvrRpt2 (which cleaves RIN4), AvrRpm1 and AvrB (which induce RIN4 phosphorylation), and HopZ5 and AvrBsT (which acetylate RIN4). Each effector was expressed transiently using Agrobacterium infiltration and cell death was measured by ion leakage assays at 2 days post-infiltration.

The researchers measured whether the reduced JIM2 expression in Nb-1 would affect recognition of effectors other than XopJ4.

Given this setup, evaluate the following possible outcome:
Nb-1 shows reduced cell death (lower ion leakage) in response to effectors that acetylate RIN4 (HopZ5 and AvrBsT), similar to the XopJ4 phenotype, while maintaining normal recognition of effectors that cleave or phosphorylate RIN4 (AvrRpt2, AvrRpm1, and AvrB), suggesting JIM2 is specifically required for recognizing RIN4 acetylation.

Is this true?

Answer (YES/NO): NO